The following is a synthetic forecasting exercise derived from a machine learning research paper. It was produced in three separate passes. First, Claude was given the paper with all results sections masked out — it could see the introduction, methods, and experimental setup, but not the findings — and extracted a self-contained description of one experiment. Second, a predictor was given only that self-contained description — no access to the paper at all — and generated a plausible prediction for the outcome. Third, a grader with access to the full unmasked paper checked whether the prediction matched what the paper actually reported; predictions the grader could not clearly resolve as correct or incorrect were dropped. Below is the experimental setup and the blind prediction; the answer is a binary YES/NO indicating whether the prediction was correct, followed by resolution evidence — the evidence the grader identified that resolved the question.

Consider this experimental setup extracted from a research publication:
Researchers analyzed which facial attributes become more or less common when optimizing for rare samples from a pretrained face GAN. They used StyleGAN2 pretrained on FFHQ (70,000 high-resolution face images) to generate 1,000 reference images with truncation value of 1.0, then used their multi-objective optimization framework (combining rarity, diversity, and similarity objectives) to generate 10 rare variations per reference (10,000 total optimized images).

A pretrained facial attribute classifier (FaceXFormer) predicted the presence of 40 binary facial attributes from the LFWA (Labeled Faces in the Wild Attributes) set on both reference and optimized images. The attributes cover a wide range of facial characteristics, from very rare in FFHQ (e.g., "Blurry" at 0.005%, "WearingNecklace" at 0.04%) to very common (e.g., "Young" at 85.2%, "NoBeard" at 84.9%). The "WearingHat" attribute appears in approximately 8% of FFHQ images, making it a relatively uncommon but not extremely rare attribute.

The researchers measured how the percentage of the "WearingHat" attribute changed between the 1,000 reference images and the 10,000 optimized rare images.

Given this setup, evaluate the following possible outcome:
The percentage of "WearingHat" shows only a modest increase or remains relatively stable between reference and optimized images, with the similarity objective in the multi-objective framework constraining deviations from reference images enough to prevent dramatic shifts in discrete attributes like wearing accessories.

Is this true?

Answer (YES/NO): NO